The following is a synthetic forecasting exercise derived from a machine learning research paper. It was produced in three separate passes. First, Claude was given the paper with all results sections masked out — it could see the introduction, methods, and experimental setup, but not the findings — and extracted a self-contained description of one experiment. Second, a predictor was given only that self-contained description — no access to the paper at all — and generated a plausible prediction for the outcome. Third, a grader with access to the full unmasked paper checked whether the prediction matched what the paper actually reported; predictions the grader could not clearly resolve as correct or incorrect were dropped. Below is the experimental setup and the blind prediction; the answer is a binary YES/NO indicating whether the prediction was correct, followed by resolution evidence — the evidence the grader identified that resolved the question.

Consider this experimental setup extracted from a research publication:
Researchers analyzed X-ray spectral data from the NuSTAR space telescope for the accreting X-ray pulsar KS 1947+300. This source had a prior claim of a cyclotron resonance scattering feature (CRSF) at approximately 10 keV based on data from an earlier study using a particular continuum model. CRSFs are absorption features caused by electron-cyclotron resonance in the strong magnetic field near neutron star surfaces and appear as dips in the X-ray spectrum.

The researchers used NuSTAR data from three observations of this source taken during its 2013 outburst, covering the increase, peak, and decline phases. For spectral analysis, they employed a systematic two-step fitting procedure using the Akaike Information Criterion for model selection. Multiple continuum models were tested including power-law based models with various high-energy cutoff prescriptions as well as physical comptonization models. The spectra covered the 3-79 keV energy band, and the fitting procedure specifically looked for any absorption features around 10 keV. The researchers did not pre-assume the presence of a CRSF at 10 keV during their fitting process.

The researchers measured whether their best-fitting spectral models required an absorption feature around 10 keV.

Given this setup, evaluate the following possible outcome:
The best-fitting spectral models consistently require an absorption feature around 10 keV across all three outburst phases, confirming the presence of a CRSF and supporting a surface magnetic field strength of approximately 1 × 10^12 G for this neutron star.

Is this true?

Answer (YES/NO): NO